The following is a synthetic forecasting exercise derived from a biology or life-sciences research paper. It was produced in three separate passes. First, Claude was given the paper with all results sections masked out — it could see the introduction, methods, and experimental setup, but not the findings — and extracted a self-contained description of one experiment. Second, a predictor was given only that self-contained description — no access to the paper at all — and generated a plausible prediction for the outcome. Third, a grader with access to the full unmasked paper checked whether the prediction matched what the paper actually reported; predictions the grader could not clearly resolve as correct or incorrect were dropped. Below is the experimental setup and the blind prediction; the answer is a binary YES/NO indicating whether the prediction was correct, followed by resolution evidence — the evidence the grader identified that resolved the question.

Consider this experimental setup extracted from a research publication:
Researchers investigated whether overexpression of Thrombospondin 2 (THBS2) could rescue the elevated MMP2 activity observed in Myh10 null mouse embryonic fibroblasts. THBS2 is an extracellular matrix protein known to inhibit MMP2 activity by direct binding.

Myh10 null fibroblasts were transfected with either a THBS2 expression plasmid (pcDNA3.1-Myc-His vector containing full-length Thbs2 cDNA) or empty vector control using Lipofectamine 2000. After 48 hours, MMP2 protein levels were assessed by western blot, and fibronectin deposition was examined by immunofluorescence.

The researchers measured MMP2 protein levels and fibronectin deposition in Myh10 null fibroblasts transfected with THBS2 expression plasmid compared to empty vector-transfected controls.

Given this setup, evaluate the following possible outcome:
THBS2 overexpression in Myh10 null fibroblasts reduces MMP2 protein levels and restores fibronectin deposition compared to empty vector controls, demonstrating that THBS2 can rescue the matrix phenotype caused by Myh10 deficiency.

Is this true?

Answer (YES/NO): NO